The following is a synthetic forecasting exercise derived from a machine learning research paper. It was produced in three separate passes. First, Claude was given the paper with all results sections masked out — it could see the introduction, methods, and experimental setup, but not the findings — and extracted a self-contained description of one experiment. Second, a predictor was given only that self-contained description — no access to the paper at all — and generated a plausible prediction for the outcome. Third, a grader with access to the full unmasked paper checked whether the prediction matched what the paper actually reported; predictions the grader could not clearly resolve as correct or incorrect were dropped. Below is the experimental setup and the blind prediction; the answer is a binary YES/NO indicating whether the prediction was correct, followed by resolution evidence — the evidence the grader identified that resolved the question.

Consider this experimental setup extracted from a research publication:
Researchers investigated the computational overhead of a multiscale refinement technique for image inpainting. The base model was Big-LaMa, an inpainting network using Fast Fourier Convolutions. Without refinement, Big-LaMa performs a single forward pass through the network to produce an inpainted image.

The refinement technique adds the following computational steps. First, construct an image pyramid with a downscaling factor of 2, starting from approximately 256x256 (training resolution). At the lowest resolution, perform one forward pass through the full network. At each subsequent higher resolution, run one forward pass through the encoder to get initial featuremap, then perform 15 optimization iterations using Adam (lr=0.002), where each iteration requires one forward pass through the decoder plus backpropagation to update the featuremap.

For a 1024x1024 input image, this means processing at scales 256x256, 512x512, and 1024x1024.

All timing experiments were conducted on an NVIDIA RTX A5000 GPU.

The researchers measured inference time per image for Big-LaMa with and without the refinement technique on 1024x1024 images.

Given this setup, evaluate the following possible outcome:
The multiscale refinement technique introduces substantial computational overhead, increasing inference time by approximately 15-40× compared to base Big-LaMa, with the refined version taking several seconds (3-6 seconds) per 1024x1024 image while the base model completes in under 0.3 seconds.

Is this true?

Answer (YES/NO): YES